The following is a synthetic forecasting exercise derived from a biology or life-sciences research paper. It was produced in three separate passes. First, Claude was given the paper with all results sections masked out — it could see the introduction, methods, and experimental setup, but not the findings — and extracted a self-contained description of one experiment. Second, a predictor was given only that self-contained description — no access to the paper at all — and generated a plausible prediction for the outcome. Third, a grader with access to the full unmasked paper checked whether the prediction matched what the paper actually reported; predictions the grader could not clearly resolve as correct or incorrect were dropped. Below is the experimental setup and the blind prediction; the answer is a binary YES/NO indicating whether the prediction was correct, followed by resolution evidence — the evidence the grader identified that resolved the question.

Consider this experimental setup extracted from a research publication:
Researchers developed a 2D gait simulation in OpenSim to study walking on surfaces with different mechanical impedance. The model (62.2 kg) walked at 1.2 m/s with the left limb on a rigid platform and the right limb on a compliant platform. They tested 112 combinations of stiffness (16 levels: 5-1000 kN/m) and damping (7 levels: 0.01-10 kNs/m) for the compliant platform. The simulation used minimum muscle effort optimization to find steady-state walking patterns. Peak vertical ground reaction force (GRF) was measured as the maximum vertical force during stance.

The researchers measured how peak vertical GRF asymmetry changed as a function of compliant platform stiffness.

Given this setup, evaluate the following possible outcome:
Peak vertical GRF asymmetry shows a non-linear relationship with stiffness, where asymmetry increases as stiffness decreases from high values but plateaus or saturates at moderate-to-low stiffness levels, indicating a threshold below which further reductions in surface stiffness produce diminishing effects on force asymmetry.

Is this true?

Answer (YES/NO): NO